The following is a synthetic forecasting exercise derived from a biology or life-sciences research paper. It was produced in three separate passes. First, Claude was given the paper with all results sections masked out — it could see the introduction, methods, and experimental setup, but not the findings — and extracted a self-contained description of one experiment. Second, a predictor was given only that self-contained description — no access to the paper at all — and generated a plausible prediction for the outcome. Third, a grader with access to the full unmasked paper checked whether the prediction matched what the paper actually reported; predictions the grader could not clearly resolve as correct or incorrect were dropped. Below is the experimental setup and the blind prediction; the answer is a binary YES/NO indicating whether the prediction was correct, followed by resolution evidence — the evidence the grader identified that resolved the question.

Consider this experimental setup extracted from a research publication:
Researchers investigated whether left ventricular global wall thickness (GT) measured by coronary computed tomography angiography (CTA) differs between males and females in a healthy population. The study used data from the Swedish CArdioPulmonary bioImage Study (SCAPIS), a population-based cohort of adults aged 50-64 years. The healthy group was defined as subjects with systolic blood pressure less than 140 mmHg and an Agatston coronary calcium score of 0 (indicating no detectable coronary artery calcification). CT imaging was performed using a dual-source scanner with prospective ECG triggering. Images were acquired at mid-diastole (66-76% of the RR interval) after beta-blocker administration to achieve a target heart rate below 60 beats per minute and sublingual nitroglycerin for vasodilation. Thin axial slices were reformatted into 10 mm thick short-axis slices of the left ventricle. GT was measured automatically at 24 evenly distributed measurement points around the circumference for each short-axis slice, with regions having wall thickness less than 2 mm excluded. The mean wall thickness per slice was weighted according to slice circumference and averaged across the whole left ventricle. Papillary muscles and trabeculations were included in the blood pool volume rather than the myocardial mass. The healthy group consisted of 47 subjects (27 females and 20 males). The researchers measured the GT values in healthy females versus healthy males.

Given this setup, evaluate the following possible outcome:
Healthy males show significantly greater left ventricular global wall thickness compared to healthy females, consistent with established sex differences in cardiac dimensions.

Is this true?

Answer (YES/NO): YES